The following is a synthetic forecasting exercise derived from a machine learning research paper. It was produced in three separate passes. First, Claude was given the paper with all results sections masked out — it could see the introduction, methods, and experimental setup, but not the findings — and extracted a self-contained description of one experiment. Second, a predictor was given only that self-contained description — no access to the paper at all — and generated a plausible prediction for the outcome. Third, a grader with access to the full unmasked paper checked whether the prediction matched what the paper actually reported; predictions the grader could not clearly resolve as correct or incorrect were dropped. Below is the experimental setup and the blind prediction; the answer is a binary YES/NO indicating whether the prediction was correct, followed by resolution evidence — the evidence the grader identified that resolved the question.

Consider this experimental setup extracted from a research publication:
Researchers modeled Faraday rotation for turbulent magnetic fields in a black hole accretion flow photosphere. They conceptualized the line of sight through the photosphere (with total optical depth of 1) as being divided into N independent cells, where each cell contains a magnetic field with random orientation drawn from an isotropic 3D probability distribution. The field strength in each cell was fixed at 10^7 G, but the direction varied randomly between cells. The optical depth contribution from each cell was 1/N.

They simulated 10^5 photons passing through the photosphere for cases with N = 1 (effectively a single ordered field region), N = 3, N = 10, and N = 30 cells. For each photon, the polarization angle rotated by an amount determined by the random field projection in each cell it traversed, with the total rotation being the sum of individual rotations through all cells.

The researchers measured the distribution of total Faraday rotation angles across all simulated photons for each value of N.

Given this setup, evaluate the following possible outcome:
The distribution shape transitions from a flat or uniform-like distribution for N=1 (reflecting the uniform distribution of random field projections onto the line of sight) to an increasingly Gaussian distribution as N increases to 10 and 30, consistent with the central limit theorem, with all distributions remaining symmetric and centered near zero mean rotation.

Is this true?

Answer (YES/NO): YES